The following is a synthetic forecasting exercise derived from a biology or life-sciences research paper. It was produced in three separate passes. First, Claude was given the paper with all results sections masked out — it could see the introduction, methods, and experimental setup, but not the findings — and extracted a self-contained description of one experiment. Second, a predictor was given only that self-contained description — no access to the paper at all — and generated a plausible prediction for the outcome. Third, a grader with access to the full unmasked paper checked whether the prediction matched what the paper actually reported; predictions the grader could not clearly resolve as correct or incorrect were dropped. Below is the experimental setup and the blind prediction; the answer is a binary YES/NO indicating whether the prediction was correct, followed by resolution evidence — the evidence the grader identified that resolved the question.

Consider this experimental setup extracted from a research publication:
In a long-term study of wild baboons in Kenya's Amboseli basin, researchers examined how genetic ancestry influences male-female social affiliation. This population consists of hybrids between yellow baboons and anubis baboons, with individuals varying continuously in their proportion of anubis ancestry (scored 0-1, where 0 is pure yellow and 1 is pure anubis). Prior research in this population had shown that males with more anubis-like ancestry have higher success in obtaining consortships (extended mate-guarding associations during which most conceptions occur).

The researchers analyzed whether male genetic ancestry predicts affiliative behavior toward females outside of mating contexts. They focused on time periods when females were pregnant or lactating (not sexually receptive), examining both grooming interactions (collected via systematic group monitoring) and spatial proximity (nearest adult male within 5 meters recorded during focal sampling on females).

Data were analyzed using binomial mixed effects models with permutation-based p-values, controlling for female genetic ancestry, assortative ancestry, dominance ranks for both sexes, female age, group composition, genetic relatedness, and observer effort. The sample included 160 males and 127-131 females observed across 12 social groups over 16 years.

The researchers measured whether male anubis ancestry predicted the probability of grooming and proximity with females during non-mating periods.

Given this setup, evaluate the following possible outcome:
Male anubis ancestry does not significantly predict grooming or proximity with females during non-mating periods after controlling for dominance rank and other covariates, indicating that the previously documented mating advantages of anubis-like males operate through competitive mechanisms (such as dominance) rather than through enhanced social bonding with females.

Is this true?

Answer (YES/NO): NO